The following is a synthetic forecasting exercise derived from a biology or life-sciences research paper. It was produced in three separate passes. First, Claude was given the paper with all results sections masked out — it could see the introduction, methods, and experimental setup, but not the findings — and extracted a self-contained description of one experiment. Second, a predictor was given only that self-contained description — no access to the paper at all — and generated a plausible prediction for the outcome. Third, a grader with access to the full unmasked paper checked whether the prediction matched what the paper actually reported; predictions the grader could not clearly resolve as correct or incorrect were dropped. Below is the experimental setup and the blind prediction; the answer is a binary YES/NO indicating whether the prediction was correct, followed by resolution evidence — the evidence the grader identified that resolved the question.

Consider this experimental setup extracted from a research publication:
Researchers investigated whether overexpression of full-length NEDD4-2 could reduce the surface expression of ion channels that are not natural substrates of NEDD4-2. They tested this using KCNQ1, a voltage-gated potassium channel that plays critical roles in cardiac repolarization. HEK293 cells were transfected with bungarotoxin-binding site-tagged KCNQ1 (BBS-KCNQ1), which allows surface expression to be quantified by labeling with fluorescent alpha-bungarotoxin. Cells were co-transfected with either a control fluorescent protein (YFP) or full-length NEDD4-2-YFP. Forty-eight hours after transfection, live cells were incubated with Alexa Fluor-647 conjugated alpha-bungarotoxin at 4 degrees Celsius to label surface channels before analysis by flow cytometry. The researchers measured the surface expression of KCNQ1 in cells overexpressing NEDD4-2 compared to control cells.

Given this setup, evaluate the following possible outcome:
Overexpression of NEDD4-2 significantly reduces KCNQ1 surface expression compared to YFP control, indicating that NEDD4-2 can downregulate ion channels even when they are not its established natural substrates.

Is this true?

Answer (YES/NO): NO